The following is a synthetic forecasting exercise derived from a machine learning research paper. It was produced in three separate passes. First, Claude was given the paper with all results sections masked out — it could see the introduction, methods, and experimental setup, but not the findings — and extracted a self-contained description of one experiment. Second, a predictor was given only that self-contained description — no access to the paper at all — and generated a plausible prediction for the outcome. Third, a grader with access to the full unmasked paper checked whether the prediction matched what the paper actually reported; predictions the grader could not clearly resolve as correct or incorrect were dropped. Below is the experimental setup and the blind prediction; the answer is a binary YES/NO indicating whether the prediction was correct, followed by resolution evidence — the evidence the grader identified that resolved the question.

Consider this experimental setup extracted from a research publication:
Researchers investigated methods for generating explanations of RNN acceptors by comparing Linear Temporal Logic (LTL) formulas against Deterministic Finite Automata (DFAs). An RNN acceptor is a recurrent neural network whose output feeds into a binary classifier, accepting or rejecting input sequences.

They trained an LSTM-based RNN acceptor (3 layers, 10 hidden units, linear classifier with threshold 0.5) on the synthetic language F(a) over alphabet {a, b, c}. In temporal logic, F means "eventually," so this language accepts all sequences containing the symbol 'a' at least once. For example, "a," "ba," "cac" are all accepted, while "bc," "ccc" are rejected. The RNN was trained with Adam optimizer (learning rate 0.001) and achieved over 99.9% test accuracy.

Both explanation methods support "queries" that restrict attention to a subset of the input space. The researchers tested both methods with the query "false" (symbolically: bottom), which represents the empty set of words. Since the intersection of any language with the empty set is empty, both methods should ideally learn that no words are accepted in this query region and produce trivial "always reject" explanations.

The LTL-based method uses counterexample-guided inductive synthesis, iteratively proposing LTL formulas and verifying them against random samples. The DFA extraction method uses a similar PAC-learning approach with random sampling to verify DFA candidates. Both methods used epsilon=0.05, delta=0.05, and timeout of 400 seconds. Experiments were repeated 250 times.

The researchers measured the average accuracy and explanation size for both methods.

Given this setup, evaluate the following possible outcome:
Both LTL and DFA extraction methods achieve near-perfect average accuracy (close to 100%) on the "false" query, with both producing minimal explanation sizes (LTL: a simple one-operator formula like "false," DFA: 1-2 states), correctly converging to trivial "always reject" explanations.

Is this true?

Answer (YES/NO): NO